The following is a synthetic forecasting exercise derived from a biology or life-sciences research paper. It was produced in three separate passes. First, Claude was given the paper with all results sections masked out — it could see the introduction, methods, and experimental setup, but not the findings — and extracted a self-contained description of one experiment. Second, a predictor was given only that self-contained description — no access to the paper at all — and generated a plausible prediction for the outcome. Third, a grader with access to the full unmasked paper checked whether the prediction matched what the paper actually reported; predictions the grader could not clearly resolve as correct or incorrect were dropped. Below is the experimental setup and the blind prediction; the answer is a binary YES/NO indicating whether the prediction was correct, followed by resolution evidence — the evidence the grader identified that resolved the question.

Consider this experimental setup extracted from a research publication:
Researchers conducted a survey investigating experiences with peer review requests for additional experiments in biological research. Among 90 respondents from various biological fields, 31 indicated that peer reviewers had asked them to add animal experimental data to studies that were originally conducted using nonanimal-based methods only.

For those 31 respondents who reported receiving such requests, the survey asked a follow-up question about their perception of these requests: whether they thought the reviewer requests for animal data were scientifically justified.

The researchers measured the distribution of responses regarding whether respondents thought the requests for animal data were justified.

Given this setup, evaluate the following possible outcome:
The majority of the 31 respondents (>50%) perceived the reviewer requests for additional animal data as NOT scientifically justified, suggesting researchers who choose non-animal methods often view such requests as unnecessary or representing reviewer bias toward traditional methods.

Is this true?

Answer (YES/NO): NO